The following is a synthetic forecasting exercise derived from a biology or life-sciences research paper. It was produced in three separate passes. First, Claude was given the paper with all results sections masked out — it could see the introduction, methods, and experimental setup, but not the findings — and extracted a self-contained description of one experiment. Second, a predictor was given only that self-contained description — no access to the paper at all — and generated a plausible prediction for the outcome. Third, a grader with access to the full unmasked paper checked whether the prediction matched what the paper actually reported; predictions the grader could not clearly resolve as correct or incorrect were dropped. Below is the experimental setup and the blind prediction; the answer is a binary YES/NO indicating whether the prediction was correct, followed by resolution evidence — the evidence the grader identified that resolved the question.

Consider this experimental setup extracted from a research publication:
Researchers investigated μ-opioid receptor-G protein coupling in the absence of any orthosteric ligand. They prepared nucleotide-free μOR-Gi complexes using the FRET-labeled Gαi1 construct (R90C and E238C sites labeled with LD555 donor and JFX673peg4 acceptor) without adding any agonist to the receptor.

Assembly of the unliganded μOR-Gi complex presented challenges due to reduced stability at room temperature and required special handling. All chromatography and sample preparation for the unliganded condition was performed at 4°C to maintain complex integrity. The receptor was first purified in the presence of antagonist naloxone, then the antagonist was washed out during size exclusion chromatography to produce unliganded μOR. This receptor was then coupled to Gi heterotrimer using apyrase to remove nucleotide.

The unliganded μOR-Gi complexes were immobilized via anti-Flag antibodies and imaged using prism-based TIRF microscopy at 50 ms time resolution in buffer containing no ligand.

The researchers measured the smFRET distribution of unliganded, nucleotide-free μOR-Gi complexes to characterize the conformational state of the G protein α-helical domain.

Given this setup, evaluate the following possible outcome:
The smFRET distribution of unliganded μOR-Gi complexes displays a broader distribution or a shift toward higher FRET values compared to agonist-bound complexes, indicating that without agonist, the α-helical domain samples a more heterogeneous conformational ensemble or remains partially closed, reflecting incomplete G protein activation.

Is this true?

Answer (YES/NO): YES